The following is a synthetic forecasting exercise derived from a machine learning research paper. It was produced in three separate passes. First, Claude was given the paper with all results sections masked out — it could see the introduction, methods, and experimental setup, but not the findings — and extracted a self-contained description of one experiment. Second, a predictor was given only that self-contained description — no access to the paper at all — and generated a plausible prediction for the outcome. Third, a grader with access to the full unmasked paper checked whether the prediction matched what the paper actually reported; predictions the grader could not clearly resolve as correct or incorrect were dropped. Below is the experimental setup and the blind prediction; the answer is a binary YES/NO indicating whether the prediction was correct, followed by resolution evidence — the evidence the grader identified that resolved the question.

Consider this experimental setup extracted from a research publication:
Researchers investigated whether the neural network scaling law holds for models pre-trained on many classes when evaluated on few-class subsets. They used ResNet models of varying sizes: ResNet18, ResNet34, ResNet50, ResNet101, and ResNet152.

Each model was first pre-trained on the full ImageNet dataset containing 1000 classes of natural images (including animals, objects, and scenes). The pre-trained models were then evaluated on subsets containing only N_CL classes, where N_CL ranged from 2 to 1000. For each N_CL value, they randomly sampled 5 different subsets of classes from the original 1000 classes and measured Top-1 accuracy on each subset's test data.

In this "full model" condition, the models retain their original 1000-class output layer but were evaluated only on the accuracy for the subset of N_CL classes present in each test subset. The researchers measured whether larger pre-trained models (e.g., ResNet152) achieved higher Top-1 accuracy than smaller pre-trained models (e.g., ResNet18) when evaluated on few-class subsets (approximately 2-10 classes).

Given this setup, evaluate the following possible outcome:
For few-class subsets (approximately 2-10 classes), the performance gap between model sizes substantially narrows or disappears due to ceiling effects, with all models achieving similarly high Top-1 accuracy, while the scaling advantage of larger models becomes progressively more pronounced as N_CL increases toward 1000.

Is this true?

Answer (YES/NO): NO